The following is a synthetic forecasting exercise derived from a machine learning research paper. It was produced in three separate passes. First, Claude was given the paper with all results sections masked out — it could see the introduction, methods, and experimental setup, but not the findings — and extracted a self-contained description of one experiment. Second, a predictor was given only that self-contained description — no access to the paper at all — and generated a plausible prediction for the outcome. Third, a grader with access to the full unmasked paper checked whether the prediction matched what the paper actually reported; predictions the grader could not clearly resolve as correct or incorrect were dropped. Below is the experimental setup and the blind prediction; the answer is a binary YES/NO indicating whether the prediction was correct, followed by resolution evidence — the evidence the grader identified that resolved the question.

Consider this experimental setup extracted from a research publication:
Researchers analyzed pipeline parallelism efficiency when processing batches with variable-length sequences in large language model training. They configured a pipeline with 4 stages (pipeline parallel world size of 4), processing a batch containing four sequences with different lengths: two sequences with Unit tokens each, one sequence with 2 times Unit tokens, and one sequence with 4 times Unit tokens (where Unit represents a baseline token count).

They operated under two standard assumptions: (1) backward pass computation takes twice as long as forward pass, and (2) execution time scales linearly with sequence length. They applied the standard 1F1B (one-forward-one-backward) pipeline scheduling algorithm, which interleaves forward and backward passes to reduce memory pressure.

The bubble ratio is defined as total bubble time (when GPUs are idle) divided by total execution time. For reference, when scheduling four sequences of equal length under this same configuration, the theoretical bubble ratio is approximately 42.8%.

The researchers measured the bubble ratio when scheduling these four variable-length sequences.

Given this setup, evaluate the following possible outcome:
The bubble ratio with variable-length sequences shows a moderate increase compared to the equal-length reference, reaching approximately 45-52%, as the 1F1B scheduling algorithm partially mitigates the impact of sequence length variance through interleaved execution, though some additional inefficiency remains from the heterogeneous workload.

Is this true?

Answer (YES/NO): NO